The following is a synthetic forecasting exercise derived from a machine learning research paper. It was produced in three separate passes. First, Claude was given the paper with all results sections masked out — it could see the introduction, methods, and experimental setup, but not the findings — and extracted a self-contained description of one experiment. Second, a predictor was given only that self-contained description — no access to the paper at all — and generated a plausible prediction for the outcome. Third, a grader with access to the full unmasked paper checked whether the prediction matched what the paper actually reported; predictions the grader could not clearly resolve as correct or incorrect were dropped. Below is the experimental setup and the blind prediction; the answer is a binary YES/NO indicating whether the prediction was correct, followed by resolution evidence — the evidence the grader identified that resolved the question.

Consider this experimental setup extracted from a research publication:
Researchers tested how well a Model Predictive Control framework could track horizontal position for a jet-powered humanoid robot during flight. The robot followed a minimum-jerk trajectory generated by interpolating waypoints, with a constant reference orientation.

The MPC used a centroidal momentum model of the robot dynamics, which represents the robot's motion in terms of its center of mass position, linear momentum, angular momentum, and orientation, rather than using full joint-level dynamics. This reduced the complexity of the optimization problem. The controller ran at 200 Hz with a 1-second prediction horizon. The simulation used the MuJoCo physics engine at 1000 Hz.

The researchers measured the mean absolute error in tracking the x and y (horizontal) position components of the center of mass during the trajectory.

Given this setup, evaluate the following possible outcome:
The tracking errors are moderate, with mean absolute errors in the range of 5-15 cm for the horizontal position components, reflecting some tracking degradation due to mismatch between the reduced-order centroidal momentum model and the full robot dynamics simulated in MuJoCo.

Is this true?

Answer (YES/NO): YES